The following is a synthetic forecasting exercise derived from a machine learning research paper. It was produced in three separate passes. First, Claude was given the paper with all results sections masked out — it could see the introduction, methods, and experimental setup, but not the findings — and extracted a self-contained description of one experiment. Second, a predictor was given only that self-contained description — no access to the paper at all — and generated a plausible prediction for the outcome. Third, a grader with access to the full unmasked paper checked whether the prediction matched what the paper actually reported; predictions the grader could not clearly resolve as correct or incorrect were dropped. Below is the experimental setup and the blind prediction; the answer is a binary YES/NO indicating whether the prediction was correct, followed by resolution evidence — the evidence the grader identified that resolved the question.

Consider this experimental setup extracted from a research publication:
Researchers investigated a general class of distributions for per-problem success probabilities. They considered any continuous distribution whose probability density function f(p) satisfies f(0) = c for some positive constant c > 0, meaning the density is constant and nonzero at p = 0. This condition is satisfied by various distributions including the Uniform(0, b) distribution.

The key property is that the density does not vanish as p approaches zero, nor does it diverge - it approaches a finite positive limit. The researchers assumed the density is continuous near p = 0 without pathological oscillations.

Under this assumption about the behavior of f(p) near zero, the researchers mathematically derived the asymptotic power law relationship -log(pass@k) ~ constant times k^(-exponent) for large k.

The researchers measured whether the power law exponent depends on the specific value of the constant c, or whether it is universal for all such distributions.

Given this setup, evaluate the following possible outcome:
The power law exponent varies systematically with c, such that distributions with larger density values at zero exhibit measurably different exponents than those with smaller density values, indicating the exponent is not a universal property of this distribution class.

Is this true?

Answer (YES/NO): NO